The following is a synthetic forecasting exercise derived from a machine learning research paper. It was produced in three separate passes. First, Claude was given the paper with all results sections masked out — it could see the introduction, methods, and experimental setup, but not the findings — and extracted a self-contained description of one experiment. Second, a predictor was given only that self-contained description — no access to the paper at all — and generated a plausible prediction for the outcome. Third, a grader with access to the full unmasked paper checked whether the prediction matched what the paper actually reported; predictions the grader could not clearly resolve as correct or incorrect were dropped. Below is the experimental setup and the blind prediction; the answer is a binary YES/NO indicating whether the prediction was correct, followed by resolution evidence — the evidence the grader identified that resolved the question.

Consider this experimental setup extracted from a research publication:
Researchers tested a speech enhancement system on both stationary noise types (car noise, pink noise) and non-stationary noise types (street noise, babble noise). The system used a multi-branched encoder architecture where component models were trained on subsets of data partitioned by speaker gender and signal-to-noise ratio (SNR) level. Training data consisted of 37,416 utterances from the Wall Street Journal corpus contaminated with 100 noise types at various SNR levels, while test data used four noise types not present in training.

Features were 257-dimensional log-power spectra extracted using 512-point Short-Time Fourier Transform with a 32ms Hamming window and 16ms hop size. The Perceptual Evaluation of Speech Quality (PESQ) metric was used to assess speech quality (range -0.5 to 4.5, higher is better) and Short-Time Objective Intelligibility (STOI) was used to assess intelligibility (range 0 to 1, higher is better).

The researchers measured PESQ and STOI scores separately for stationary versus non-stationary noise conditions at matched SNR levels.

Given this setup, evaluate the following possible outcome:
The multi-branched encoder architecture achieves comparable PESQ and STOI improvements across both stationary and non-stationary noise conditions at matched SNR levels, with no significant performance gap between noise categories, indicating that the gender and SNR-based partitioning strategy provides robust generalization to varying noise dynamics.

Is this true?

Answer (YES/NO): NO